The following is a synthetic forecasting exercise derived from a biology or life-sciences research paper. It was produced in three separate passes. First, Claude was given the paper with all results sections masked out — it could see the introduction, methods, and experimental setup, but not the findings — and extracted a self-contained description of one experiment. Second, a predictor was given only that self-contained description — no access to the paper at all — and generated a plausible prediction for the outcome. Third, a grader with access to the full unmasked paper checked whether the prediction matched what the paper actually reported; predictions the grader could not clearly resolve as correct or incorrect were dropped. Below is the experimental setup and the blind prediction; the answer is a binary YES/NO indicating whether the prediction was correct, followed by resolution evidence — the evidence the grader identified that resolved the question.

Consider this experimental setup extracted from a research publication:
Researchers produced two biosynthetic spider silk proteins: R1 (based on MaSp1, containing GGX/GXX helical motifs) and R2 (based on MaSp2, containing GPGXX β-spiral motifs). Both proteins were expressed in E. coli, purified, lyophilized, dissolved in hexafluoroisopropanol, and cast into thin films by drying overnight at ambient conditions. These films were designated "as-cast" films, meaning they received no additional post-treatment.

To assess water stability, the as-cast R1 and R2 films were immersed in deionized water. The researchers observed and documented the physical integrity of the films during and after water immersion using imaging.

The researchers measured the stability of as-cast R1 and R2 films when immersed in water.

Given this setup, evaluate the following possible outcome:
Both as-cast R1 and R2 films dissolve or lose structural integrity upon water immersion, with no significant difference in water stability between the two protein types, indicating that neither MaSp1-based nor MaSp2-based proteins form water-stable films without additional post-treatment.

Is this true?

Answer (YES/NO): NO